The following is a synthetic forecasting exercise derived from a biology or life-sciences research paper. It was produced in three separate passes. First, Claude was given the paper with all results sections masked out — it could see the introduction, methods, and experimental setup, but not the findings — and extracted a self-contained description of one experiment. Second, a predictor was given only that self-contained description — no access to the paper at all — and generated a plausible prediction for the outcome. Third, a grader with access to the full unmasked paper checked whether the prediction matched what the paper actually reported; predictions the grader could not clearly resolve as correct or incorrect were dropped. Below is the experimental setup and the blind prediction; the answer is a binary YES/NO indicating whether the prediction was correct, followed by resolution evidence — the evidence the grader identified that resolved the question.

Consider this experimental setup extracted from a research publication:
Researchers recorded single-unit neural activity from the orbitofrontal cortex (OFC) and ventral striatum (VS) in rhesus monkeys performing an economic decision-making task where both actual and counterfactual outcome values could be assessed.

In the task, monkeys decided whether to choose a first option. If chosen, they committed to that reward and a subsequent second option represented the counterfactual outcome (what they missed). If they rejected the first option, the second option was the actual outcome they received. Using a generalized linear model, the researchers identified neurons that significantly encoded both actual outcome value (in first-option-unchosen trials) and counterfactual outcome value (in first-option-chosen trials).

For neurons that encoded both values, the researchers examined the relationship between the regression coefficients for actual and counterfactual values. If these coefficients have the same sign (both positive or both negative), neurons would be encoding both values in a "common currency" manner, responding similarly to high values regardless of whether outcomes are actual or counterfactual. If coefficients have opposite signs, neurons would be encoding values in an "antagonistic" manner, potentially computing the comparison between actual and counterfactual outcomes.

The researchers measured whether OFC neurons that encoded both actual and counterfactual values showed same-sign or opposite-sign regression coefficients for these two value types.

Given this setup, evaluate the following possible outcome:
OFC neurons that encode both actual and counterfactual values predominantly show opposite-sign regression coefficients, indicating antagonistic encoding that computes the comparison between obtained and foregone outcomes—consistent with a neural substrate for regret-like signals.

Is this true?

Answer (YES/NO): NO